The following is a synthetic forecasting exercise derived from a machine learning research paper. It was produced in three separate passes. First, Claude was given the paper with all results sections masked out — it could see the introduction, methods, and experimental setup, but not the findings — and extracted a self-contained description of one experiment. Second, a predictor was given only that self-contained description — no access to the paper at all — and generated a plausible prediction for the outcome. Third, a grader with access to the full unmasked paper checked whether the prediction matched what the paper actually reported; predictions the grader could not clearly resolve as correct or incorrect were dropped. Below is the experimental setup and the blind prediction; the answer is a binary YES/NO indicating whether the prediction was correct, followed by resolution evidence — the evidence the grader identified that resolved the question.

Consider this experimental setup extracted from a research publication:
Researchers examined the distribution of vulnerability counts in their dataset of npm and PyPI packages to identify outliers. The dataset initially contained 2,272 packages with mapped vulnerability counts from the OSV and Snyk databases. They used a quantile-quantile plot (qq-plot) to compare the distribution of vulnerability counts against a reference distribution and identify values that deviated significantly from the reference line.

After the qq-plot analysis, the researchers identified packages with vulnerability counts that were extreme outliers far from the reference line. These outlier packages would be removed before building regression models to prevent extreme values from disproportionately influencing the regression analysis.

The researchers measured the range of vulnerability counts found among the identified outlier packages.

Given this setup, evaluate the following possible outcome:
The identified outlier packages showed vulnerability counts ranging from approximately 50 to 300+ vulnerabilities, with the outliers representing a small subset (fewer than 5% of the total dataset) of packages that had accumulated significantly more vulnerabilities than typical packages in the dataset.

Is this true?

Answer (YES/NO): NO